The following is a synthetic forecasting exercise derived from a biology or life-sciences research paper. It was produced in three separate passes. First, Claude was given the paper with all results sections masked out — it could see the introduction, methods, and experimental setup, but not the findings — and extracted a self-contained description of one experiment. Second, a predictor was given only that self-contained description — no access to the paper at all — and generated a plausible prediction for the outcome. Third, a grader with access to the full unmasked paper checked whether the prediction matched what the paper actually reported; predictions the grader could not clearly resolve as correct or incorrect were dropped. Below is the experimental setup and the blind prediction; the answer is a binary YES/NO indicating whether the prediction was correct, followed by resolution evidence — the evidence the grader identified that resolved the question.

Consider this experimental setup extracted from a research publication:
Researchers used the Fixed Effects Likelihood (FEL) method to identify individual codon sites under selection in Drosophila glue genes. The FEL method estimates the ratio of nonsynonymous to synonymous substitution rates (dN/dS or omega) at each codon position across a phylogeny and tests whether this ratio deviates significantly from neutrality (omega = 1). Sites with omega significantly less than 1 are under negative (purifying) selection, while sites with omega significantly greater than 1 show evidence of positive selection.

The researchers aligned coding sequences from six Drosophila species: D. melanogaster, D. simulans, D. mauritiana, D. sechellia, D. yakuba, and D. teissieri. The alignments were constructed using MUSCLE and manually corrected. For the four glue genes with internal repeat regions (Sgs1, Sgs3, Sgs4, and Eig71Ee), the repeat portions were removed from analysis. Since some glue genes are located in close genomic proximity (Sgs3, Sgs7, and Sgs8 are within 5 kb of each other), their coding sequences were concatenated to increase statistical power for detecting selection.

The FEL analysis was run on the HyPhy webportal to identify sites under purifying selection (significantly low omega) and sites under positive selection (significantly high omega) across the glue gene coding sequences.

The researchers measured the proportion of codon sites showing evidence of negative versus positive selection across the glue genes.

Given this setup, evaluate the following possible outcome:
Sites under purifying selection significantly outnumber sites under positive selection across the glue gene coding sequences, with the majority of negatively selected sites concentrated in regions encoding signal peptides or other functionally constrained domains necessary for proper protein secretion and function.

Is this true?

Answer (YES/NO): NO